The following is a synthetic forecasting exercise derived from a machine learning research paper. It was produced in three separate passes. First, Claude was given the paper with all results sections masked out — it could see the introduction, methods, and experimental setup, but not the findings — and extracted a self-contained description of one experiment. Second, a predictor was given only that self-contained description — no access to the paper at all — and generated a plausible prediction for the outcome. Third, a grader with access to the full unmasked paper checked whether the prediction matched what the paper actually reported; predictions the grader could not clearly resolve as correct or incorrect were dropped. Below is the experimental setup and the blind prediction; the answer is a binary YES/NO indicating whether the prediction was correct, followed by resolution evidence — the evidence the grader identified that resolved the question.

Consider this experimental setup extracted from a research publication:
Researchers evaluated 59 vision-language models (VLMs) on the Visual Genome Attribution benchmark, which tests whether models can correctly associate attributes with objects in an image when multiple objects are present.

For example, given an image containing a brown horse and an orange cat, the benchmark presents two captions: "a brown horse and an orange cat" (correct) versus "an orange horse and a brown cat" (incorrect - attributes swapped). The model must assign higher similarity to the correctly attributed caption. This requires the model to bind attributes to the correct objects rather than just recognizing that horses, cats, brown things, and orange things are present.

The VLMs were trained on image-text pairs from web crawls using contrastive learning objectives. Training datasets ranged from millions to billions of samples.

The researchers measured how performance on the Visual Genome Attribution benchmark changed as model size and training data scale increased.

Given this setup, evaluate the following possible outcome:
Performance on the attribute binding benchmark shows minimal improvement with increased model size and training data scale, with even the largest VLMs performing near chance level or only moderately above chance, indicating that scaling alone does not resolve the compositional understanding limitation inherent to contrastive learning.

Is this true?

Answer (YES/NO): YES